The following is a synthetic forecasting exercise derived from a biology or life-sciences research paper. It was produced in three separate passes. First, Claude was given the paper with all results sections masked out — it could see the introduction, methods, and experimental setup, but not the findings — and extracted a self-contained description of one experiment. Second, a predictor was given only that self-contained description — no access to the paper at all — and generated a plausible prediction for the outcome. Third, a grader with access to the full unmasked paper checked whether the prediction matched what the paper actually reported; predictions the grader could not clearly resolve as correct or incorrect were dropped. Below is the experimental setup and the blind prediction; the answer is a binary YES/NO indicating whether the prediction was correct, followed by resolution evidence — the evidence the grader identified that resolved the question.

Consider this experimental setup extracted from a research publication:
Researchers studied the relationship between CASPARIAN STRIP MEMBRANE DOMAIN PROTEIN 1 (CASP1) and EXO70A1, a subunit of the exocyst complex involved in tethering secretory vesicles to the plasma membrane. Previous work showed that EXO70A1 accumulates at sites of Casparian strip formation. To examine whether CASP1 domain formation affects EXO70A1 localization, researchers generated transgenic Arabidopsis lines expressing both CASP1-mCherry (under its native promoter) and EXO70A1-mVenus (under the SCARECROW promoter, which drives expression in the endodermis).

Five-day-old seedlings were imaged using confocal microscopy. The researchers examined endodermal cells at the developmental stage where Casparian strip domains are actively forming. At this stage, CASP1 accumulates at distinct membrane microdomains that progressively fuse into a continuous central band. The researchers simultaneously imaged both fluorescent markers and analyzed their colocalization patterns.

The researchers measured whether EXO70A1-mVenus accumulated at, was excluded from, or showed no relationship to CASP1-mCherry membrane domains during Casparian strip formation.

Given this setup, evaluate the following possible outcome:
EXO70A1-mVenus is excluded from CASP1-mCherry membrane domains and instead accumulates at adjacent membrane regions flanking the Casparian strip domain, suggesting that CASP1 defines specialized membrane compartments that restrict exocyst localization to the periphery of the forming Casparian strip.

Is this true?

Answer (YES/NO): YES